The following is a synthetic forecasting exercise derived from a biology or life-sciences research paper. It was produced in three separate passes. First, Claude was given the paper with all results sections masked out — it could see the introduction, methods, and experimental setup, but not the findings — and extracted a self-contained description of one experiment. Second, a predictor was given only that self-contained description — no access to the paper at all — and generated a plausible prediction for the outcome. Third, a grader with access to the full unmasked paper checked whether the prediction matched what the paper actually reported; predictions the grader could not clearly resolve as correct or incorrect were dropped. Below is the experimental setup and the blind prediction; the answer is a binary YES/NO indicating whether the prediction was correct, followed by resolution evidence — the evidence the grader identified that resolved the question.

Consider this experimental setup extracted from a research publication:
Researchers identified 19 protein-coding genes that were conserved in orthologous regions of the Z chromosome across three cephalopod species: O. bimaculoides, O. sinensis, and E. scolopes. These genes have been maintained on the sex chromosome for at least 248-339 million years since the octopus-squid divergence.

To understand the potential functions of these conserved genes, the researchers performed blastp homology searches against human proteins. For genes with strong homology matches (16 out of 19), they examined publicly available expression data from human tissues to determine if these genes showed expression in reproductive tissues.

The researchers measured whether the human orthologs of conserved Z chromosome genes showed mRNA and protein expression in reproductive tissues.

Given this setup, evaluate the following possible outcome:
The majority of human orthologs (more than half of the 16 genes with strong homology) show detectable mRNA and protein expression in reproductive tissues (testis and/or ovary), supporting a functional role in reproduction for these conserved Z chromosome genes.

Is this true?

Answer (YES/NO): YES